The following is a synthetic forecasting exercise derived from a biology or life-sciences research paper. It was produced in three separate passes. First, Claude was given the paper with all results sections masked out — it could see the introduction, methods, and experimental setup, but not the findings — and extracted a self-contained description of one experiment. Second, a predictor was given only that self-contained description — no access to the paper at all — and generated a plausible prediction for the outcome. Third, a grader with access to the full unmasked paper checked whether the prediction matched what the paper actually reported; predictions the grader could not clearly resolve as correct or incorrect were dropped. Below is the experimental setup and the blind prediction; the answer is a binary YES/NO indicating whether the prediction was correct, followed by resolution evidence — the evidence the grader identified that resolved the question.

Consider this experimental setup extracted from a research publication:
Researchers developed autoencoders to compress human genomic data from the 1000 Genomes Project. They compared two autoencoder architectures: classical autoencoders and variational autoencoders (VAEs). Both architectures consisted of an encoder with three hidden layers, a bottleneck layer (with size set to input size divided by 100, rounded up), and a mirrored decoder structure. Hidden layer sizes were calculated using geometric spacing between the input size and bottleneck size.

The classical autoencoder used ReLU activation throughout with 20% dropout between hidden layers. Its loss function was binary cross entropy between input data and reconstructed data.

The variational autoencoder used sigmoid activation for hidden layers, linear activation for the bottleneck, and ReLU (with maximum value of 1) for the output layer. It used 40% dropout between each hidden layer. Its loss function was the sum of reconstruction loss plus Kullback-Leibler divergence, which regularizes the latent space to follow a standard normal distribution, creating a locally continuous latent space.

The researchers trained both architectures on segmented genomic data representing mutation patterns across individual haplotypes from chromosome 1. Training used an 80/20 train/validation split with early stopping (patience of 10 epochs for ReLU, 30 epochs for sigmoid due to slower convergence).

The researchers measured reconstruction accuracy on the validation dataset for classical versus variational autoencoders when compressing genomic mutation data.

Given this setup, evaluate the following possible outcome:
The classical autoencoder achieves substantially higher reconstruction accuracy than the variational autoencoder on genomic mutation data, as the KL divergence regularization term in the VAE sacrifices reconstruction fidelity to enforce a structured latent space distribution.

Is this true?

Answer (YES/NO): NO